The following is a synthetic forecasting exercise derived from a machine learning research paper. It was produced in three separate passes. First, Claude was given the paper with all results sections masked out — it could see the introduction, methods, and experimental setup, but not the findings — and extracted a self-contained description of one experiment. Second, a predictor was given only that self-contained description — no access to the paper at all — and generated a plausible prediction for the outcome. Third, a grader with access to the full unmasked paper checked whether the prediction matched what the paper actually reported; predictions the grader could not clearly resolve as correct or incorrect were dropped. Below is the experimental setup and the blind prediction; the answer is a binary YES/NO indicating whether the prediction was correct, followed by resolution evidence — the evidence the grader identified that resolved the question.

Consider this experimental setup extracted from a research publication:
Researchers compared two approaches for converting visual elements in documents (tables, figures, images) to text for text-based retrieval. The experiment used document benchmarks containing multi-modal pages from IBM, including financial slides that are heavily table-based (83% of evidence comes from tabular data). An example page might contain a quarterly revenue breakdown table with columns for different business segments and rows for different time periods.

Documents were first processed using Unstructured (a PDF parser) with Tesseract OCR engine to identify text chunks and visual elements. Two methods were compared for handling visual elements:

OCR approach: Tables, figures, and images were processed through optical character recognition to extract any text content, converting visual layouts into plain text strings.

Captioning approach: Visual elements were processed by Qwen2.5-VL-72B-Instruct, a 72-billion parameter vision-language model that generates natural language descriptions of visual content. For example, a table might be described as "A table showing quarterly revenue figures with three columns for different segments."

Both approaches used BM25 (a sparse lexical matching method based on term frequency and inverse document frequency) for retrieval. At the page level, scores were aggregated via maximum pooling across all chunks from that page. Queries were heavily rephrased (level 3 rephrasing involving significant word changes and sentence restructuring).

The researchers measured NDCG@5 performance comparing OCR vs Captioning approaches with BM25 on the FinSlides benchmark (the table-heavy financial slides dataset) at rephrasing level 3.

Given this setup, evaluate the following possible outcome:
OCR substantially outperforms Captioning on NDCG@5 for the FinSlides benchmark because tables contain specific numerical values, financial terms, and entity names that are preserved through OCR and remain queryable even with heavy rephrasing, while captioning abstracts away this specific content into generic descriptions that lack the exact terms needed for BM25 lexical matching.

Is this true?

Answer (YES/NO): NO